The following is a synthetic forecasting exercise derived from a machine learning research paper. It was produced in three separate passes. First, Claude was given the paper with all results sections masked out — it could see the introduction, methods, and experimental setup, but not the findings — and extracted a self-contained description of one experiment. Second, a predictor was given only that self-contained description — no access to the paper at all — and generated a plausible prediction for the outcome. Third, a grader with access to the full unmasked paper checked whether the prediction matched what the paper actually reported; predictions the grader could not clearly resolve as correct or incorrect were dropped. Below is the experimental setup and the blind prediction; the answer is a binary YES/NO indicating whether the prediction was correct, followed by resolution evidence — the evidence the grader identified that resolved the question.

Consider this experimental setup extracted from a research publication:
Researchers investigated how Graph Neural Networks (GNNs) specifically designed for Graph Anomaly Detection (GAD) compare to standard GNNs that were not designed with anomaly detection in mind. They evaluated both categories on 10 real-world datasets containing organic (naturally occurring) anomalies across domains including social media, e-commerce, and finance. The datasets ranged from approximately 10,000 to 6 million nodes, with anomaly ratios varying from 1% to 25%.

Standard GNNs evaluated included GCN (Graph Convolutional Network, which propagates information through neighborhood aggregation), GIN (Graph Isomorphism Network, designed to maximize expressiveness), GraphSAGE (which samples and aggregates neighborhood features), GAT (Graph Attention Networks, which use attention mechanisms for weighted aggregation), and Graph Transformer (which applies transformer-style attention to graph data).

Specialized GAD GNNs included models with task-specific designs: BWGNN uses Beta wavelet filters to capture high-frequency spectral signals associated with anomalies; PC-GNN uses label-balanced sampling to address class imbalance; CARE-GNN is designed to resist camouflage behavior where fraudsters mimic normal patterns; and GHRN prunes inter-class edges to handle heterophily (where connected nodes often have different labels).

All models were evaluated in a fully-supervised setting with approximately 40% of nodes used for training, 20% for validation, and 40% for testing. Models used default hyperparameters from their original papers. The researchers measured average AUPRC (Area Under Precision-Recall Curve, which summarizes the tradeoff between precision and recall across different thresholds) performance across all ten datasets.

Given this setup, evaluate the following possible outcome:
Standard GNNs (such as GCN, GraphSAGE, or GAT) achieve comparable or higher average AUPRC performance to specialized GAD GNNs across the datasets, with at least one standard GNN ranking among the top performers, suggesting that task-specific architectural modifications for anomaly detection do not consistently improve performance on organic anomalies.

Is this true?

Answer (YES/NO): NO